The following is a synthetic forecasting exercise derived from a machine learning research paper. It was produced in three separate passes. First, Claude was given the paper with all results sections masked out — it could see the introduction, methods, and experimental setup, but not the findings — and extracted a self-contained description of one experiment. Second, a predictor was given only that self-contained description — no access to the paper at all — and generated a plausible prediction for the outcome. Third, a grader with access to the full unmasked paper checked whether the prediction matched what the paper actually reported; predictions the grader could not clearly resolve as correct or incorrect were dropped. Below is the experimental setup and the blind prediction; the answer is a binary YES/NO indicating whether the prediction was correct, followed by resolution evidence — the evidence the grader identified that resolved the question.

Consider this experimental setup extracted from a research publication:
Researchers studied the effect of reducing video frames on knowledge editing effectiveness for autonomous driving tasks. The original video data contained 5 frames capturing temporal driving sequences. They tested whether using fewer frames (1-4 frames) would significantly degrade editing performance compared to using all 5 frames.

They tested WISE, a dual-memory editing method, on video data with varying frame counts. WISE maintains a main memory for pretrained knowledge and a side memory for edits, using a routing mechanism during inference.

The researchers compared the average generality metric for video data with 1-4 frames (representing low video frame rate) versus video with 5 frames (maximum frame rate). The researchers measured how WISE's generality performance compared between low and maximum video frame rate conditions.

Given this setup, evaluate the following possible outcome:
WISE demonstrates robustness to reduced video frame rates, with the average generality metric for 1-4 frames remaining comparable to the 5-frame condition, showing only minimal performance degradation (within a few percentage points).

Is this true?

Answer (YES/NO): NO